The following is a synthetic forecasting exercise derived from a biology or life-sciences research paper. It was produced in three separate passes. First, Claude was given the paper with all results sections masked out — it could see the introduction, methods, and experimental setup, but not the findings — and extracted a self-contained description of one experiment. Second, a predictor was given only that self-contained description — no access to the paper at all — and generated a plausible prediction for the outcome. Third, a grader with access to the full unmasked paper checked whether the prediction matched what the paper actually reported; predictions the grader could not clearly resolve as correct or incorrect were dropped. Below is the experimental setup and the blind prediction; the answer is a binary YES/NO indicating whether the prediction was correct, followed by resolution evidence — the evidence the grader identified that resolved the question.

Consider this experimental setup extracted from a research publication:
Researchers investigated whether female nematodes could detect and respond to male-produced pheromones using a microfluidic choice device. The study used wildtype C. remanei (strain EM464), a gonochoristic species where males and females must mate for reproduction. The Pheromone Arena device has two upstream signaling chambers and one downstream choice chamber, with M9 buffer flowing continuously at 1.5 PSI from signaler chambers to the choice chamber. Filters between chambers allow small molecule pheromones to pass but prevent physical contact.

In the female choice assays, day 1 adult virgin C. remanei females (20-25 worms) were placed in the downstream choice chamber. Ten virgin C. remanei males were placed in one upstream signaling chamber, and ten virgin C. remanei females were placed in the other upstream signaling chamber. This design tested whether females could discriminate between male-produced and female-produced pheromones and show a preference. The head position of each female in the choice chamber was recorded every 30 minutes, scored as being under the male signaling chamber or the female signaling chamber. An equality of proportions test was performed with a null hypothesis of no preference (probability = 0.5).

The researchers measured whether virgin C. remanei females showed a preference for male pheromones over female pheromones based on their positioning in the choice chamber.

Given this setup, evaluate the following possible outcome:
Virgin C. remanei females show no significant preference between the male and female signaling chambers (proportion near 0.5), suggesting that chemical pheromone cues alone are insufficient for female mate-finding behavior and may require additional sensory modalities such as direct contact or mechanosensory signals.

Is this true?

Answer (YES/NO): NO